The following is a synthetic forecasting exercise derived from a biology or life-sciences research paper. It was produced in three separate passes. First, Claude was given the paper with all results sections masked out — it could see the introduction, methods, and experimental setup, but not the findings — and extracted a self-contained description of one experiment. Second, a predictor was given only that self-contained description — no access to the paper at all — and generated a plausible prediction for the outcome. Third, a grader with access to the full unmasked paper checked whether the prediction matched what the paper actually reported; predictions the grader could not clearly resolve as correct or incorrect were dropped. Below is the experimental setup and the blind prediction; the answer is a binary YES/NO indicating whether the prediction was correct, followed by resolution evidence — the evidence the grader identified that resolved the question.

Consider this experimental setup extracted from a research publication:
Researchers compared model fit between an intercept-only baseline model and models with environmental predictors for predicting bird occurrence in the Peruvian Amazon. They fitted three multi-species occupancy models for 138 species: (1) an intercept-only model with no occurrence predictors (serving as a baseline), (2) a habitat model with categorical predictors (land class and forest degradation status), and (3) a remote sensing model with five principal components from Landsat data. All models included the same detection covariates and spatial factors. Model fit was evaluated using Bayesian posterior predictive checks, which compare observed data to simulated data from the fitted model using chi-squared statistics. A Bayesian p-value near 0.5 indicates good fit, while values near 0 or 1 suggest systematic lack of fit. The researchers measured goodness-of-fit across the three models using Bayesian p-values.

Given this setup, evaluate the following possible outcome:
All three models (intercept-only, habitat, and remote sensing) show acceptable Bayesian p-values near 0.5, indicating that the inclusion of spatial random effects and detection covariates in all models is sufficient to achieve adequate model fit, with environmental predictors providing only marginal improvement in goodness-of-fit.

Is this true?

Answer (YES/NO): YES